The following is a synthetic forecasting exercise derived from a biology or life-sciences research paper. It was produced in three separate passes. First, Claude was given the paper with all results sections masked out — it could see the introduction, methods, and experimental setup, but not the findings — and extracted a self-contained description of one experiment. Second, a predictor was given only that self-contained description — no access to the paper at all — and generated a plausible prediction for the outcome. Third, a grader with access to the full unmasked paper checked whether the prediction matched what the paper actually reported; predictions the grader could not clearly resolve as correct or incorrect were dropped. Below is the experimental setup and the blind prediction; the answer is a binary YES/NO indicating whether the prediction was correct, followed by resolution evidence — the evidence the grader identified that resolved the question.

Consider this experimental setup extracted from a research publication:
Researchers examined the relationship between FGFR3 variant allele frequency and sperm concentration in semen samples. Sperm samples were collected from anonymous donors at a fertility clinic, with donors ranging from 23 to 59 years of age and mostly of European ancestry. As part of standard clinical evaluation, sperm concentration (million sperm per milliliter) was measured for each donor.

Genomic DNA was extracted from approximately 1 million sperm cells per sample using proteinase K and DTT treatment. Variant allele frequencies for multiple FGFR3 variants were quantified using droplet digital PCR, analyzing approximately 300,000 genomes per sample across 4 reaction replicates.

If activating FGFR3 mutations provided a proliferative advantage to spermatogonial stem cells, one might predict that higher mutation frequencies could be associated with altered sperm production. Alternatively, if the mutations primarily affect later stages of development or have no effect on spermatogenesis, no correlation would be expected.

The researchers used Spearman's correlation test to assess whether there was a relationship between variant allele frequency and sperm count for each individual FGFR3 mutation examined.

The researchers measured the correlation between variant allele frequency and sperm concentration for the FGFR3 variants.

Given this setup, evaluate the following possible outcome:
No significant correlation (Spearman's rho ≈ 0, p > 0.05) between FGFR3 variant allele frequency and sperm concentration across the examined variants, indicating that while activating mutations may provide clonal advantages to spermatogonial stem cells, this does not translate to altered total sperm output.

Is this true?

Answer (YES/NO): YES